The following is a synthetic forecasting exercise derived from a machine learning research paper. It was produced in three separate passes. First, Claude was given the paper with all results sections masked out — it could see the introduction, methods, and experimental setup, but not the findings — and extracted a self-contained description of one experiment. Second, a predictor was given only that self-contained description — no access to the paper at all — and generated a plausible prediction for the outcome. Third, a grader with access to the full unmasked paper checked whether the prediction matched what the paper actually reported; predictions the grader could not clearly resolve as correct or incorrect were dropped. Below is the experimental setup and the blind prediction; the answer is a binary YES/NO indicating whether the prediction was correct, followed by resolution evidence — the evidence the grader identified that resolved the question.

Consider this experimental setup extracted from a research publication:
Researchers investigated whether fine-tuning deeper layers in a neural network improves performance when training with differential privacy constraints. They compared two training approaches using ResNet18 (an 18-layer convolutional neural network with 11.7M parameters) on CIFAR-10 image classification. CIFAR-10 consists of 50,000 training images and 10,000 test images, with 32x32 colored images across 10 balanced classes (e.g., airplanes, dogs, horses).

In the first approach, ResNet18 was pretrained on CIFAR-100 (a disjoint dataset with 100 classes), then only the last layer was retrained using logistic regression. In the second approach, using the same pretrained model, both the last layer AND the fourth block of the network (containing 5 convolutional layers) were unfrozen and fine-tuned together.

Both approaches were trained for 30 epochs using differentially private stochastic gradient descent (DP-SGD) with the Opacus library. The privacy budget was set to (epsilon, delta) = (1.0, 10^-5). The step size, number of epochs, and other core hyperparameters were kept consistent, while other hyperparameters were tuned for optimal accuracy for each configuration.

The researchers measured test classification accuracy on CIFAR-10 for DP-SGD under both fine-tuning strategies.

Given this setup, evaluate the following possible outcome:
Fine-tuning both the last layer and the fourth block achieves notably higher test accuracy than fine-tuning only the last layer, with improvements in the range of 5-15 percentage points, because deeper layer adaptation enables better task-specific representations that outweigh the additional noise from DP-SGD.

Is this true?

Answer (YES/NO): NO